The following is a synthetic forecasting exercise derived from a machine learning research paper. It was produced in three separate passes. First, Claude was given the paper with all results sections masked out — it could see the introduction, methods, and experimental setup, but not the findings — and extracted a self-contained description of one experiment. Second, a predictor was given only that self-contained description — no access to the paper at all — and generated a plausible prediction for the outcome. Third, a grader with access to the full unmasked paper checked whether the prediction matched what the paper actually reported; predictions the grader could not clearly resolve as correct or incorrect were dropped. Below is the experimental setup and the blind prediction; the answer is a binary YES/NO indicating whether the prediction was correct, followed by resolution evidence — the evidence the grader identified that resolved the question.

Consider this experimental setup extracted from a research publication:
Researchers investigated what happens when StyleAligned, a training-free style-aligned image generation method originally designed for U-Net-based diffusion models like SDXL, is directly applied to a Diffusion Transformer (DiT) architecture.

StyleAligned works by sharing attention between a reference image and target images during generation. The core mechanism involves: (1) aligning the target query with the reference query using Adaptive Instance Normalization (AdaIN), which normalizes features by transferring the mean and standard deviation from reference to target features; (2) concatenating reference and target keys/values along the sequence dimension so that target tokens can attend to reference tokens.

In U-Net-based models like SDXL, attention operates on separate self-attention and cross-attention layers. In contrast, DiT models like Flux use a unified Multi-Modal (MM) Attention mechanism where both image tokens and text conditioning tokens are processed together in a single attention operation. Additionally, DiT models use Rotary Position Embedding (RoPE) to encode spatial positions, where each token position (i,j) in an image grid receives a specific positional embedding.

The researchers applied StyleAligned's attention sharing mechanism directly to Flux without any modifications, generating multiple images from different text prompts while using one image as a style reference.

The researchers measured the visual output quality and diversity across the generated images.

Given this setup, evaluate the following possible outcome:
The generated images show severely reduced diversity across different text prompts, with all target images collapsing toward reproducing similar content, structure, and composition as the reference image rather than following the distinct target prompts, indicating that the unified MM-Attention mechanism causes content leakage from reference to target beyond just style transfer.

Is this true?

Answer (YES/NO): YES